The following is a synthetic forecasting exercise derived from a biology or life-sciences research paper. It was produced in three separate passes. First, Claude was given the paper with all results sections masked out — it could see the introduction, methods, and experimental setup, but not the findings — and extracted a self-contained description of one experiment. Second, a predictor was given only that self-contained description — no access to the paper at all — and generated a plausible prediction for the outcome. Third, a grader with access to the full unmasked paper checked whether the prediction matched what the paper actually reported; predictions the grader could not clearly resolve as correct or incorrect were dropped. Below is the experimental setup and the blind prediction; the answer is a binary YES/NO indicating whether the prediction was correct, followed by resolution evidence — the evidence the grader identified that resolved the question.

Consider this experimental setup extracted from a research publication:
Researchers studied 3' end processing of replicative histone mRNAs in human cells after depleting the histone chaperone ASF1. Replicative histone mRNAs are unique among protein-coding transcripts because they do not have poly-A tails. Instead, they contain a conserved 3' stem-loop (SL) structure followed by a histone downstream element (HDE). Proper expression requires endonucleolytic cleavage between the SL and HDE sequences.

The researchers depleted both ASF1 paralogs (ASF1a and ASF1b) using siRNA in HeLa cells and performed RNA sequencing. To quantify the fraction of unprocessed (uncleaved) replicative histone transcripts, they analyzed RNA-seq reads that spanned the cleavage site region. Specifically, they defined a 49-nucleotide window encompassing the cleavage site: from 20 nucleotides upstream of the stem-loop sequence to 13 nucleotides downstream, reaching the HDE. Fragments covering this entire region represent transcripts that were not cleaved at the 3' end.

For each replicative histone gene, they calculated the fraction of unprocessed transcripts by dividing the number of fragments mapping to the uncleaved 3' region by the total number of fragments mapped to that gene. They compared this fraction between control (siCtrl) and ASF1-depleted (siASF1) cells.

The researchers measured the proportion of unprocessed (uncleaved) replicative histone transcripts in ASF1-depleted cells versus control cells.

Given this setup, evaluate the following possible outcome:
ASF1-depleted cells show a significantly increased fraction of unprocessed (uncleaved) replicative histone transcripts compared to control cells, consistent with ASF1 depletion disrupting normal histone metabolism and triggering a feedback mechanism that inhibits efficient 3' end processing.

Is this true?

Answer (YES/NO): YES